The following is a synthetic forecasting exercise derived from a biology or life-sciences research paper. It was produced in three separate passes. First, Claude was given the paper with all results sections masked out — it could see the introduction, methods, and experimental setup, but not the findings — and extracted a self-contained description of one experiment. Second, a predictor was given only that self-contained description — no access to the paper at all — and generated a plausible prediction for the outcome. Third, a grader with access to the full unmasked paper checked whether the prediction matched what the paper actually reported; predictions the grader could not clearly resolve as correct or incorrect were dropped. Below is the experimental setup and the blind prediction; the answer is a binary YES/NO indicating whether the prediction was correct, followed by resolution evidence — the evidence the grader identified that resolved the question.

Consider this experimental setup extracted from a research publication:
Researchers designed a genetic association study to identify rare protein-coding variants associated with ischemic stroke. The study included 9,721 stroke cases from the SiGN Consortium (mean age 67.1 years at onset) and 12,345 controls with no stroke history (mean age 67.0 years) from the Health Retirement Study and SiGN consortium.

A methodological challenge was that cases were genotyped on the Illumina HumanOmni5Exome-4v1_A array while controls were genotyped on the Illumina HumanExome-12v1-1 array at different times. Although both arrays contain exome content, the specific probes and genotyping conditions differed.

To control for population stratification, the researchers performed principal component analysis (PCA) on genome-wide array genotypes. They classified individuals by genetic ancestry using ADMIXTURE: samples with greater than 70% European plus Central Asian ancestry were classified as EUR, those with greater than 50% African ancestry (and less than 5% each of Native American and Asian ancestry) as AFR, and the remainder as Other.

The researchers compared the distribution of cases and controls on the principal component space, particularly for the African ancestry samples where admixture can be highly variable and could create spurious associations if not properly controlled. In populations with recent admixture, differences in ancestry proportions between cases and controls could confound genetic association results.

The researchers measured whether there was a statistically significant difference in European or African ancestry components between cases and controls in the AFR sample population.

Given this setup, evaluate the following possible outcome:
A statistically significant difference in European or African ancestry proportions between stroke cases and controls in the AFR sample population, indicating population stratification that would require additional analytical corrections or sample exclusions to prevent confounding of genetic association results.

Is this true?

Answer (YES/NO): NO